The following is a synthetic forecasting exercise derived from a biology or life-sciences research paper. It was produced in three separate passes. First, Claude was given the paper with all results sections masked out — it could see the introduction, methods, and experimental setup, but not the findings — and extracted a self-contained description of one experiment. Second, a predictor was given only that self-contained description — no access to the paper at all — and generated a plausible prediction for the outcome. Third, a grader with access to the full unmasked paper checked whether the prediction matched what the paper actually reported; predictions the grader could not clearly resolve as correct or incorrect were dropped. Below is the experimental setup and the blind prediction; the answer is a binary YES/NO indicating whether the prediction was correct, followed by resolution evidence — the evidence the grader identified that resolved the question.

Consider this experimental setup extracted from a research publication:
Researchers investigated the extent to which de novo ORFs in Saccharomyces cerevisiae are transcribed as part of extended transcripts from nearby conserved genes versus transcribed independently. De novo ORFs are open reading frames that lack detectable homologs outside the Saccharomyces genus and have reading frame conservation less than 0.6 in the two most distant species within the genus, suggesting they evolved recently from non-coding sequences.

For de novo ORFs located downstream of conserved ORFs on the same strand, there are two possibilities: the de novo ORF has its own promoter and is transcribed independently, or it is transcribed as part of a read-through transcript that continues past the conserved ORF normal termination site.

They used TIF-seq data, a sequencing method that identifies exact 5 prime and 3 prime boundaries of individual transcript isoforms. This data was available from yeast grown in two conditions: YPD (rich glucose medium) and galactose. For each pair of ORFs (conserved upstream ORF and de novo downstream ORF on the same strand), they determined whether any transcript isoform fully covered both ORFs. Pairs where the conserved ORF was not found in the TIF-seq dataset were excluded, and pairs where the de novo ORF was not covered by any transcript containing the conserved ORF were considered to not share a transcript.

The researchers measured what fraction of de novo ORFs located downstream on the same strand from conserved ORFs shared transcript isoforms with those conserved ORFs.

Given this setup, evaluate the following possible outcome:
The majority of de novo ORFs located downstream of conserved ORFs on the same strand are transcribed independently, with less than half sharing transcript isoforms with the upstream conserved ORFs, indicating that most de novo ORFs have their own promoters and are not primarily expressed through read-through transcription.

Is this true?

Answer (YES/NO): NO